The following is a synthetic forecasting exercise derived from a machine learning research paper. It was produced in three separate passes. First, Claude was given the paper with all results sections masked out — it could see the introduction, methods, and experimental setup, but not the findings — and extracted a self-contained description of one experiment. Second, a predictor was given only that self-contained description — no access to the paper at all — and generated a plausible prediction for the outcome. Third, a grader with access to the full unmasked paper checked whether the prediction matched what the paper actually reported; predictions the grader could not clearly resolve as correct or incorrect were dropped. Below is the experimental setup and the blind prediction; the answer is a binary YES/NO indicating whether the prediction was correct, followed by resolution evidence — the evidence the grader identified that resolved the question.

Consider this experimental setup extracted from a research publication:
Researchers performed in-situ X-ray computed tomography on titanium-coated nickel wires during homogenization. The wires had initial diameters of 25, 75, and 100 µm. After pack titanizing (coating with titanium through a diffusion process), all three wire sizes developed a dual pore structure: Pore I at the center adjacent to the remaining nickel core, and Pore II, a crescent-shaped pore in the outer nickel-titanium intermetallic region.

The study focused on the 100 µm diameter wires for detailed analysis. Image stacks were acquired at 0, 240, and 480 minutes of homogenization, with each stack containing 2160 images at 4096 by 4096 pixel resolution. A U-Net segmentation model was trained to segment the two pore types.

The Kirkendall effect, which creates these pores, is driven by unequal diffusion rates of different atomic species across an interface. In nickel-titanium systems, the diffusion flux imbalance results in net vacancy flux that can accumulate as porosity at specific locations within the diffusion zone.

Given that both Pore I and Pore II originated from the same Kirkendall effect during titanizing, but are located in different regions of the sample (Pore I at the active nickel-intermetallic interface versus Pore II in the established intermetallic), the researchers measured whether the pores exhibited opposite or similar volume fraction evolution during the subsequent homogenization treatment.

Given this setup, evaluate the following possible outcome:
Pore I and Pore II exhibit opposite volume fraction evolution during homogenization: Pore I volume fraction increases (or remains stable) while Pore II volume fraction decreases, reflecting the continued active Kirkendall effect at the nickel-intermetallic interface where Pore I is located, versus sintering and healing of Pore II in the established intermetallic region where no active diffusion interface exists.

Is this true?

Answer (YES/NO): YES